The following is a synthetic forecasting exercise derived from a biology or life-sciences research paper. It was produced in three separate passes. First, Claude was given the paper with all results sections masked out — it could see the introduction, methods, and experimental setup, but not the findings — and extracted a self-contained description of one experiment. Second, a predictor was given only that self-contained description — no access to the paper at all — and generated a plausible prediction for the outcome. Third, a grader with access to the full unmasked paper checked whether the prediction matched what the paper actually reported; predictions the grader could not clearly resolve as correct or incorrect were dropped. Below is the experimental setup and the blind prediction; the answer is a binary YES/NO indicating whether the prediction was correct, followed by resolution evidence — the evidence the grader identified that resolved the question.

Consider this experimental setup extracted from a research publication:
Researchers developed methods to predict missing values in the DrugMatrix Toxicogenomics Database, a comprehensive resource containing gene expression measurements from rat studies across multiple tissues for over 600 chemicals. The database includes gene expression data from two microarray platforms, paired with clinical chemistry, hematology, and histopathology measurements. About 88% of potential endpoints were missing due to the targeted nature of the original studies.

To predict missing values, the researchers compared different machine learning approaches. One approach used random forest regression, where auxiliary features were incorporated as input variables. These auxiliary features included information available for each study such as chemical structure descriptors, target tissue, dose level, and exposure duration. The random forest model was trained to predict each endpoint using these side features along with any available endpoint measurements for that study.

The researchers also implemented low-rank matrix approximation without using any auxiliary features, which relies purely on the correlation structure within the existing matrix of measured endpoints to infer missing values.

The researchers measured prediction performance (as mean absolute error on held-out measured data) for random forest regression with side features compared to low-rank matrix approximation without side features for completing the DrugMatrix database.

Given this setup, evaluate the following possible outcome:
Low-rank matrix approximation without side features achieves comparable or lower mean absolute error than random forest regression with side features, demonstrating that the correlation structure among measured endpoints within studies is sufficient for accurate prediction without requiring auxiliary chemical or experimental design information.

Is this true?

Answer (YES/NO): YES